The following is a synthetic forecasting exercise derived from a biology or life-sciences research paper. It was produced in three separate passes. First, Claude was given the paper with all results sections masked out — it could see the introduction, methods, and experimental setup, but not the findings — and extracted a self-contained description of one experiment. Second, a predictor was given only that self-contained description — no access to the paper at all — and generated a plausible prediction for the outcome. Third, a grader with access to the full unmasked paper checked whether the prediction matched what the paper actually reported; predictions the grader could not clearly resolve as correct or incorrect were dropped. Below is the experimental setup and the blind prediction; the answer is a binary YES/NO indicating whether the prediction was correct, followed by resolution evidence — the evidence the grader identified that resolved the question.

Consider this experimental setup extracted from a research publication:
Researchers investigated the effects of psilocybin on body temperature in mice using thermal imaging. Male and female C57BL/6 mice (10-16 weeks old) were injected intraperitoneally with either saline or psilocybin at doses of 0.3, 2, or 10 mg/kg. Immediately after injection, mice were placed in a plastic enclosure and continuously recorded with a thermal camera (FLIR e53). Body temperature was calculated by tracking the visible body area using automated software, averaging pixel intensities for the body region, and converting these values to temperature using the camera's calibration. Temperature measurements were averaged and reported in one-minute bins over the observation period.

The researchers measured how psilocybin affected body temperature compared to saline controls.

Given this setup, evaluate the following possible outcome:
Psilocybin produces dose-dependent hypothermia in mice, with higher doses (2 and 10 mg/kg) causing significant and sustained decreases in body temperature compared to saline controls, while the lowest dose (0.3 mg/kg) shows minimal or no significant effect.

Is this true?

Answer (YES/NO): NO